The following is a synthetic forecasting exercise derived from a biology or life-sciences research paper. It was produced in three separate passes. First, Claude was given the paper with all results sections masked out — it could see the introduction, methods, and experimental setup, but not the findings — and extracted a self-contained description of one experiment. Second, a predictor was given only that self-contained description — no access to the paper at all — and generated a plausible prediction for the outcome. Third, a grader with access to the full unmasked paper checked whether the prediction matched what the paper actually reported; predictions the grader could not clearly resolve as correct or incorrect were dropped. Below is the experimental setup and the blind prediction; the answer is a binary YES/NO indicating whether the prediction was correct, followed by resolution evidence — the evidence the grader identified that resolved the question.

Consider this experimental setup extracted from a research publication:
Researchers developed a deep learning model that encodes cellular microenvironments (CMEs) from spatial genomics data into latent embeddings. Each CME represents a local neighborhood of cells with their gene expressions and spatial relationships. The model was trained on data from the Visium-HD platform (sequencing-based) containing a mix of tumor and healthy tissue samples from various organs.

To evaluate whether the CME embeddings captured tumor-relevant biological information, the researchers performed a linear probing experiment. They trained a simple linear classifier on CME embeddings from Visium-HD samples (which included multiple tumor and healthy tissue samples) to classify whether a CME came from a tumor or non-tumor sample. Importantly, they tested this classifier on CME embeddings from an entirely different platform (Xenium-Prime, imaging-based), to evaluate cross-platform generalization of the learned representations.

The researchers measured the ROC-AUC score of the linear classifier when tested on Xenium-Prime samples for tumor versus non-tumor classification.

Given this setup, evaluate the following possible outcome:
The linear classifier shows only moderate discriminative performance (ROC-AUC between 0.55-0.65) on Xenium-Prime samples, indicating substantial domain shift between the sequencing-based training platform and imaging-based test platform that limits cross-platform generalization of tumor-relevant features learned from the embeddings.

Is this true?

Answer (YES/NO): NO